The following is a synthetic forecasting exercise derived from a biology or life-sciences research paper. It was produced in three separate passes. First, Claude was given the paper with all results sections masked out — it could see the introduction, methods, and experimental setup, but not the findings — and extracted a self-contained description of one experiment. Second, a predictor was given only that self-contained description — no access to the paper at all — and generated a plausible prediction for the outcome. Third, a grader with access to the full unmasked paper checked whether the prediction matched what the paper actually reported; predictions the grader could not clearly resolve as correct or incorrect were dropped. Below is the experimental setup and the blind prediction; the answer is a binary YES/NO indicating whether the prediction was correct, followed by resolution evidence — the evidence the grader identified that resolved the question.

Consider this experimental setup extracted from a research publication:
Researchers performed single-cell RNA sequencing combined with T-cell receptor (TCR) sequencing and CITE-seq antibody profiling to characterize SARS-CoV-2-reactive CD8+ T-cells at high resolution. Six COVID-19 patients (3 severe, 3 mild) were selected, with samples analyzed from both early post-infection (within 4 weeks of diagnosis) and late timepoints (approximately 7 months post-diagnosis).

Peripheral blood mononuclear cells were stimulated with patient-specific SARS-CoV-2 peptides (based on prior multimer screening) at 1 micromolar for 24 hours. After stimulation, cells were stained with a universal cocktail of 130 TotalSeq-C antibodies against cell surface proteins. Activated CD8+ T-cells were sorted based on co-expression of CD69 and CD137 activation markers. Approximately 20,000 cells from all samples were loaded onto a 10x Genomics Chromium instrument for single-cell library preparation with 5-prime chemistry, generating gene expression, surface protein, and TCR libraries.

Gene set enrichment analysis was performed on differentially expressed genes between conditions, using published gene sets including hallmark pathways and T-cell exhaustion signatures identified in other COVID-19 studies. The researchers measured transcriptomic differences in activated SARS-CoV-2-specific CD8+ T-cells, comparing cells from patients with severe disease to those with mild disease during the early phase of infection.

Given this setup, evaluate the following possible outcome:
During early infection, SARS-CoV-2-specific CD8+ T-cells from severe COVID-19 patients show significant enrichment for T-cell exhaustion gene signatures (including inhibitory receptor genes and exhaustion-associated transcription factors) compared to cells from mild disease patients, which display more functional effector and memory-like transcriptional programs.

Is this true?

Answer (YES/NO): NO